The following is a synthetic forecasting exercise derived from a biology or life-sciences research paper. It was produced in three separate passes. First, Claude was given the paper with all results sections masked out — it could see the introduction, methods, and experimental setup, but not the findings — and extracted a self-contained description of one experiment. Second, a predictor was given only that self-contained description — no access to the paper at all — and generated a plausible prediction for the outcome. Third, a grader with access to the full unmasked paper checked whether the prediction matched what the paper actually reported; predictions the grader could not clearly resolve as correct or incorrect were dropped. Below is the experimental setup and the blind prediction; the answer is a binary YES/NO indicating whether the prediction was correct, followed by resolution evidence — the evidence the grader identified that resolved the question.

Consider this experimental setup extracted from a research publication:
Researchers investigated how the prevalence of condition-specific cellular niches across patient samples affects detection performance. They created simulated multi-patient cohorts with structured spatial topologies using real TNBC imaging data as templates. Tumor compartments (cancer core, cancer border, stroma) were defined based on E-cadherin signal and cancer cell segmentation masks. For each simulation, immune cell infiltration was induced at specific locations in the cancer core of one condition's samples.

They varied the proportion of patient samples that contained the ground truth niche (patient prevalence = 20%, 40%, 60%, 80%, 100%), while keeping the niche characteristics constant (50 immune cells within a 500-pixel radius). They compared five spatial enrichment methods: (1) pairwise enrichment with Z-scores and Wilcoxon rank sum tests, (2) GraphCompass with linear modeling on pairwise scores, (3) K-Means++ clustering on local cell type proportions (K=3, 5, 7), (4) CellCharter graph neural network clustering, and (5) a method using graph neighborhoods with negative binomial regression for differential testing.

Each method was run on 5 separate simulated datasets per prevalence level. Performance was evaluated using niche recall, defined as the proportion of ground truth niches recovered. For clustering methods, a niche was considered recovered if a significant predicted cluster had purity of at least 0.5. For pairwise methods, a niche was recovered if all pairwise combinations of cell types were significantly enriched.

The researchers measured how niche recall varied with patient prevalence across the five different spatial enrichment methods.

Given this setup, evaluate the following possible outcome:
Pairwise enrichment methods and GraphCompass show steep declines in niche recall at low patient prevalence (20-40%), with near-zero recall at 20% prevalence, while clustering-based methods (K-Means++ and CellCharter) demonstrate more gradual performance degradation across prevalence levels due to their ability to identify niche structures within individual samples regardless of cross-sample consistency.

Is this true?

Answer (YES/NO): NO